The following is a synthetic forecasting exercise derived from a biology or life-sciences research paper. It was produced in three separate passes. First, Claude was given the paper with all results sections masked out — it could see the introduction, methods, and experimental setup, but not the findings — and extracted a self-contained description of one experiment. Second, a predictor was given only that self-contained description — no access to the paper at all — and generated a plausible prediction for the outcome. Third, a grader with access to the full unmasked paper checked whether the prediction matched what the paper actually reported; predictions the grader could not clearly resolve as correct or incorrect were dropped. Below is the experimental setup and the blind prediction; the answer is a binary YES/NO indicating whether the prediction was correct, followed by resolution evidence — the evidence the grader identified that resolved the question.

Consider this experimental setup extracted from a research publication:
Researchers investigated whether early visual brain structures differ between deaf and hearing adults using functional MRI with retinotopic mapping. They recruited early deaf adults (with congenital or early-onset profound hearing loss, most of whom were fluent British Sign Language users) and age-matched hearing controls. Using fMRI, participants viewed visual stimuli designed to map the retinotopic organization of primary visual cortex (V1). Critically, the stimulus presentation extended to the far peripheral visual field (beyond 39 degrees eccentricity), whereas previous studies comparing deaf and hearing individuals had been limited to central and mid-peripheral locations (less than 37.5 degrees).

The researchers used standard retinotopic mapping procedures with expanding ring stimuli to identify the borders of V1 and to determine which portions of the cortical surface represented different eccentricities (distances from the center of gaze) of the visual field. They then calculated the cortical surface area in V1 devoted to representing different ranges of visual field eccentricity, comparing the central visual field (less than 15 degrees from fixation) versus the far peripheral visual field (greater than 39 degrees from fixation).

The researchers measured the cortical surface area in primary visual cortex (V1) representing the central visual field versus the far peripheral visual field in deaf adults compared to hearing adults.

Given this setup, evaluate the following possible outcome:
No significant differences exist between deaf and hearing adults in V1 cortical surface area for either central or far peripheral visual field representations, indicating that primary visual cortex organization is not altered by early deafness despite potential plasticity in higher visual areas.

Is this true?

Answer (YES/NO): NO